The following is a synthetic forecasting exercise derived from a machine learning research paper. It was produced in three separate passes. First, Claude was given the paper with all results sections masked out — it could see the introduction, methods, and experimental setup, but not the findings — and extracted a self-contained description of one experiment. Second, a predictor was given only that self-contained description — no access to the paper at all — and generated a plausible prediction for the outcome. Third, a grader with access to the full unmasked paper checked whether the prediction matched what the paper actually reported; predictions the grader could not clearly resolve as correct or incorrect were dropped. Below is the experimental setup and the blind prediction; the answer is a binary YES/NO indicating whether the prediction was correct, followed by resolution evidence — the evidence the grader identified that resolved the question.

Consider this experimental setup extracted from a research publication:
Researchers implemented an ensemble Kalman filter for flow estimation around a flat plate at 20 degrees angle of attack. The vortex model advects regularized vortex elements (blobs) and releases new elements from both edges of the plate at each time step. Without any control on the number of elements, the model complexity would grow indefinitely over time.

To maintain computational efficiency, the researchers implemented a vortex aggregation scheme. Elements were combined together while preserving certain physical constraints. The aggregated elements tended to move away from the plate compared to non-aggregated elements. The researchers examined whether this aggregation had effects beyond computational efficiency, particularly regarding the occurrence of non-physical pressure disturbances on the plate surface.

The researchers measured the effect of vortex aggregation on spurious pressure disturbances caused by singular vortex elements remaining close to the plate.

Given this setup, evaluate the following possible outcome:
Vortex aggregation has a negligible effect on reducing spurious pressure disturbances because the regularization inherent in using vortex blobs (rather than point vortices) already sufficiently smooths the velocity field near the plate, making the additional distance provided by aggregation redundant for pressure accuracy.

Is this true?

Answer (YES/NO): NO